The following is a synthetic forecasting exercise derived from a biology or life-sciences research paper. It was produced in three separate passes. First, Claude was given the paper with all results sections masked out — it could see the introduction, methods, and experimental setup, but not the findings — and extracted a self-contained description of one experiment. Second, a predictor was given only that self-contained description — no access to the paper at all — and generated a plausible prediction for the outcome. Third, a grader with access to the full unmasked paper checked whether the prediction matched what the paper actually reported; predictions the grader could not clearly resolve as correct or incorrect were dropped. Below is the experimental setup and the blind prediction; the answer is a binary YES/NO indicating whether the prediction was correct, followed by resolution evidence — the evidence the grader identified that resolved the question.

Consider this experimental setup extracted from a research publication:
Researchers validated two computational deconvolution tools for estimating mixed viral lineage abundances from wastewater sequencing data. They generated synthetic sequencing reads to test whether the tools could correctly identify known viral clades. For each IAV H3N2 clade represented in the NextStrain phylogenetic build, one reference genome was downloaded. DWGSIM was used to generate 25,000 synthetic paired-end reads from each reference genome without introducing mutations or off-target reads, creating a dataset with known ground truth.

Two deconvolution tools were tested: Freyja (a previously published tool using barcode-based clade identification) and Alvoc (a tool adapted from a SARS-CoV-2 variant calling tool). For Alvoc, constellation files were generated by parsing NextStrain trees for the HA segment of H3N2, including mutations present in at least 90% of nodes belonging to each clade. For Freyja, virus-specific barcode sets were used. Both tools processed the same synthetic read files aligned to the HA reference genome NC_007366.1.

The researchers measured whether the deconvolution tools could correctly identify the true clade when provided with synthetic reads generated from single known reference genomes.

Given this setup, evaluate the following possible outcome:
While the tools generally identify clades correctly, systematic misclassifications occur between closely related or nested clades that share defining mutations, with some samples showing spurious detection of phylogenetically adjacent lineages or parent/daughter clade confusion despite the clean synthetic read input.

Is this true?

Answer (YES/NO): YES